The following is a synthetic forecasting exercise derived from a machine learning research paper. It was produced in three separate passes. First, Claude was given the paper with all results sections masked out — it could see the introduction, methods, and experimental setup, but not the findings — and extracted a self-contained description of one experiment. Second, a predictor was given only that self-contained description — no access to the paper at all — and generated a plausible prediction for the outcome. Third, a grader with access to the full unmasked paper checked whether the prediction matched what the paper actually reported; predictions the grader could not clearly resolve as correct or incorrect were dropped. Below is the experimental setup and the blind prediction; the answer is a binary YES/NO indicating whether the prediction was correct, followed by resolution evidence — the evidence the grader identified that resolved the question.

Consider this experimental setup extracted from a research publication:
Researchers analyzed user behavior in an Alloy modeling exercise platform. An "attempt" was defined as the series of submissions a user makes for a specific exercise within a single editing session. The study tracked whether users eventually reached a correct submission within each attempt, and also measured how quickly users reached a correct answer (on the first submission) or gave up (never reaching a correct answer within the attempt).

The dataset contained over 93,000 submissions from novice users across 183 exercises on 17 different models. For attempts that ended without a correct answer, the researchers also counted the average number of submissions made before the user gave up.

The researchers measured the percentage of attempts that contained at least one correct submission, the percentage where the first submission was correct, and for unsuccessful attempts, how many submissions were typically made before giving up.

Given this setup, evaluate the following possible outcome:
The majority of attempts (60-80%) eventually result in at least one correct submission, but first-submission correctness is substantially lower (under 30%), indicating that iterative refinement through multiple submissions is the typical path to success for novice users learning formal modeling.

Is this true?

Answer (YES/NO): NO